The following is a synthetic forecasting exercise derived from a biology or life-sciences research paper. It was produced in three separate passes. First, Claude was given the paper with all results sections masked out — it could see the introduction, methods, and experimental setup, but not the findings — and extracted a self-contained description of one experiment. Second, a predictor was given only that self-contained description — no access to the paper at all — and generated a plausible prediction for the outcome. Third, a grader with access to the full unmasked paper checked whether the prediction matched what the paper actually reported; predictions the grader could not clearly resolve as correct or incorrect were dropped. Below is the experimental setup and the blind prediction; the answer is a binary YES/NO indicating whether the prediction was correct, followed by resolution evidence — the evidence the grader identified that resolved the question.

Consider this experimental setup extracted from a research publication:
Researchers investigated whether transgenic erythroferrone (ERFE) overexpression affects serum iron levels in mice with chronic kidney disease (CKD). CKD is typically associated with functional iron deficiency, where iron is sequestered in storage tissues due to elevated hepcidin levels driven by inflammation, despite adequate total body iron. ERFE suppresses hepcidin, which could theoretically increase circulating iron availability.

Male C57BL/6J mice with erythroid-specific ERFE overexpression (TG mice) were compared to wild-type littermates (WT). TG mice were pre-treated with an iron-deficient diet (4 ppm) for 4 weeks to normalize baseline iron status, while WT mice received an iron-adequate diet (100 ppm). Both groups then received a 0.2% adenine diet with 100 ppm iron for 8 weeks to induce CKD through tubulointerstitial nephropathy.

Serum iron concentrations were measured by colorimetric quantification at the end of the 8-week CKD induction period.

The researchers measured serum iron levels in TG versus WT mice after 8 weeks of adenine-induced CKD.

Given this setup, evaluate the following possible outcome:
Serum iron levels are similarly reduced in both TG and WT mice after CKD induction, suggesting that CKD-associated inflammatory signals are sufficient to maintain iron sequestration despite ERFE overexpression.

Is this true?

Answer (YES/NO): NO